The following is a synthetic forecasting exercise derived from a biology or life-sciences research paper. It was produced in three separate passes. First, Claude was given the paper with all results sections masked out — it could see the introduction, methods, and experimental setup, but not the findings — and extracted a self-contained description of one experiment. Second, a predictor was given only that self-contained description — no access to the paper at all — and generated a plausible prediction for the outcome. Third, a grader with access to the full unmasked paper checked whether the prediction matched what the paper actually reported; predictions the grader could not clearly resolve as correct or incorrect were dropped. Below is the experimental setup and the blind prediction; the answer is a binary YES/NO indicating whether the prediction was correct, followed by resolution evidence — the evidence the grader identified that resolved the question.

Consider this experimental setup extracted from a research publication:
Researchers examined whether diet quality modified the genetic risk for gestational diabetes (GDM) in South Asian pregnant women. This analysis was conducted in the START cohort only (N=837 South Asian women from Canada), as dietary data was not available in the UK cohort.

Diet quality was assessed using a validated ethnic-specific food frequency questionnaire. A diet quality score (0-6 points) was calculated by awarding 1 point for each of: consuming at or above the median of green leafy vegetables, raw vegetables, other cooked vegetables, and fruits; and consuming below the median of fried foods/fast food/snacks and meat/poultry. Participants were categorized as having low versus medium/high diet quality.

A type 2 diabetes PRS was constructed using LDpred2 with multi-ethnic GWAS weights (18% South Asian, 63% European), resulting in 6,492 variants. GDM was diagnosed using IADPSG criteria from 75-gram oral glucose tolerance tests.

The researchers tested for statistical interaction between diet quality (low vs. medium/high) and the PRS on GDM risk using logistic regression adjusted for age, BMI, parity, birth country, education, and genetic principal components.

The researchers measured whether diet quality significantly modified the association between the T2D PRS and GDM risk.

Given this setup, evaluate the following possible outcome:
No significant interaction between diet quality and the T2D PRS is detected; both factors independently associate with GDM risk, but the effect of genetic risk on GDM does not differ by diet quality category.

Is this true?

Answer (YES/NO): NO